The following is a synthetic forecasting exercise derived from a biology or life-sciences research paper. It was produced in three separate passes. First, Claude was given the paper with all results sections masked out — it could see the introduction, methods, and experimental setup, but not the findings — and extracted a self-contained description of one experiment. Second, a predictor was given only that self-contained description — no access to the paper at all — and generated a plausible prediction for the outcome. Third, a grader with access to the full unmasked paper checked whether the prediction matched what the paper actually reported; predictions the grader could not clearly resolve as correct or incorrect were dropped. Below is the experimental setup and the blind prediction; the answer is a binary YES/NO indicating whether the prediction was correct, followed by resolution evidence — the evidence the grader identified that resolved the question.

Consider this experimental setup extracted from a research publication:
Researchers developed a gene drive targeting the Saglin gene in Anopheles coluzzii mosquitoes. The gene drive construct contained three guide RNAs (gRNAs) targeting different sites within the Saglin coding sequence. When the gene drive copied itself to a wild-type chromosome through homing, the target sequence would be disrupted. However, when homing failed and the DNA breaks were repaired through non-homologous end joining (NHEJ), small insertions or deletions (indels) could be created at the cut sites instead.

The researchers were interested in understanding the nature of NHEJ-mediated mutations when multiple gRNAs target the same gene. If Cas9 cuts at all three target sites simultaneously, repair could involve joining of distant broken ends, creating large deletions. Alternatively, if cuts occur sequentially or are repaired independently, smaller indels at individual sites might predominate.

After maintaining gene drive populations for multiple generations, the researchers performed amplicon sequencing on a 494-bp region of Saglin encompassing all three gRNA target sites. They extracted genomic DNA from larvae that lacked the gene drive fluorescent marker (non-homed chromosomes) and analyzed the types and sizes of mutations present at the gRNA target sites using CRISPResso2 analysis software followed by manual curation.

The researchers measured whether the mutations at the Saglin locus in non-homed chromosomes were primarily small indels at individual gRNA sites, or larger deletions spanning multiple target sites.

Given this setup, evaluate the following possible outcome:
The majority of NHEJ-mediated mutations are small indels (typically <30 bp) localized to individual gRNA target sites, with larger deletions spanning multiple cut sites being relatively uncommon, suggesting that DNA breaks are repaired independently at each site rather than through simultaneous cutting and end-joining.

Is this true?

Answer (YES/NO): YES